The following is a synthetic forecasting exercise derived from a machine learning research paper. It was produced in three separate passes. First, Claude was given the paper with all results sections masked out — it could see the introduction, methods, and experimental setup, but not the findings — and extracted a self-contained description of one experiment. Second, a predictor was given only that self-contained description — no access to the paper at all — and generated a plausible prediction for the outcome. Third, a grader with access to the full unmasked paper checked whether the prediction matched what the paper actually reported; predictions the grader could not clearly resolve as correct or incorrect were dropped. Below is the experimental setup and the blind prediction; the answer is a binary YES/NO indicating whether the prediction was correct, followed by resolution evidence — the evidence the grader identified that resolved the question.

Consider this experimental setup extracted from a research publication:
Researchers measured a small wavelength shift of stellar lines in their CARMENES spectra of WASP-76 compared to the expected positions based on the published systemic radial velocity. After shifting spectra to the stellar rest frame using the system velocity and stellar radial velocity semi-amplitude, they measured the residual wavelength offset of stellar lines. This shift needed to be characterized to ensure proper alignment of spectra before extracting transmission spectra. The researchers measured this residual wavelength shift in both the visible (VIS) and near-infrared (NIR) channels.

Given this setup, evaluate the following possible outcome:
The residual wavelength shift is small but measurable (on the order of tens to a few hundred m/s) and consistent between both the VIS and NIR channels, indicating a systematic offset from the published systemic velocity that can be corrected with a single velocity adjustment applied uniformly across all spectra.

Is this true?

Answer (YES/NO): NO